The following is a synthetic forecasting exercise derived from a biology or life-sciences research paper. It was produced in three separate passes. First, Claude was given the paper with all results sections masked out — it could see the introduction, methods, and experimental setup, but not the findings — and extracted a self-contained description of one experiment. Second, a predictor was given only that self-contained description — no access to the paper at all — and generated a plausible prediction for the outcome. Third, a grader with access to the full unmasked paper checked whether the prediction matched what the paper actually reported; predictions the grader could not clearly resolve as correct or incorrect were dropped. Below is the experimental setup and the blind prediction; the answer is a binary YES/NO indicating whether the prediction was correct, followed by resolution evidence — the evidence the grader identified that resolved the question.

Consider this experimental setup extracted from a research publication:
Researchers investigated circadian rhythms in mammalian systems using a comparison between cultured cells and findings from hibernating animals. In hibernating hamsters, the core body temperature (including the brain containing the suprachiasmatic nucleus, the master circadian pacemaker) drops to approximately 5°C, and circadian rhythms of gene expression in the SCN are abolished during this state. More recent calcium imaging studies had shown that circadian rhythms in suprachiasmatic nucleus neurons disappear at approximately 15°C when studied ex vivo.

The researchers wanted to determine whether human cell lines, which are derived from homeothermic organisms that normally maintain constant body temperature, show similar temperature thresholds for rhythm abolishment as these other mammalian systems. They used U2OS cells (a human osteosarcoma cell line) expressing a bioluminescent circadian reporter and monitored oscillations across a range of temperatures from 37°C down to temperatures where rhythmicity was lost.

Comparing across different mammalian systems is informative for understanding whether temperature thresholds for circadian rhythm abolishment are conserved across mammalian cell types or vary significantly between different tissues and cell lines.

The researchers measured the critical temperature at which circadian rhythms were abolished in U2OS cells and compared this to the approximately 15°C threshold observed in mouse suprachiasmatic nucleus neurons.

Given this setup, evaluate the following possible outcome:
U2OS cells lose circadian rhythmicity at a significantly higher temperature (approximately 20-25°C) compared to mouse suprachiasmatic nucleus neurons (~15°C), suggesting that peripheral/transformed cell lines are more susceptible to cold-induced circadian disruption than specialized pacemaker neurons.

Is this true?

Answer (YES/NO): NO